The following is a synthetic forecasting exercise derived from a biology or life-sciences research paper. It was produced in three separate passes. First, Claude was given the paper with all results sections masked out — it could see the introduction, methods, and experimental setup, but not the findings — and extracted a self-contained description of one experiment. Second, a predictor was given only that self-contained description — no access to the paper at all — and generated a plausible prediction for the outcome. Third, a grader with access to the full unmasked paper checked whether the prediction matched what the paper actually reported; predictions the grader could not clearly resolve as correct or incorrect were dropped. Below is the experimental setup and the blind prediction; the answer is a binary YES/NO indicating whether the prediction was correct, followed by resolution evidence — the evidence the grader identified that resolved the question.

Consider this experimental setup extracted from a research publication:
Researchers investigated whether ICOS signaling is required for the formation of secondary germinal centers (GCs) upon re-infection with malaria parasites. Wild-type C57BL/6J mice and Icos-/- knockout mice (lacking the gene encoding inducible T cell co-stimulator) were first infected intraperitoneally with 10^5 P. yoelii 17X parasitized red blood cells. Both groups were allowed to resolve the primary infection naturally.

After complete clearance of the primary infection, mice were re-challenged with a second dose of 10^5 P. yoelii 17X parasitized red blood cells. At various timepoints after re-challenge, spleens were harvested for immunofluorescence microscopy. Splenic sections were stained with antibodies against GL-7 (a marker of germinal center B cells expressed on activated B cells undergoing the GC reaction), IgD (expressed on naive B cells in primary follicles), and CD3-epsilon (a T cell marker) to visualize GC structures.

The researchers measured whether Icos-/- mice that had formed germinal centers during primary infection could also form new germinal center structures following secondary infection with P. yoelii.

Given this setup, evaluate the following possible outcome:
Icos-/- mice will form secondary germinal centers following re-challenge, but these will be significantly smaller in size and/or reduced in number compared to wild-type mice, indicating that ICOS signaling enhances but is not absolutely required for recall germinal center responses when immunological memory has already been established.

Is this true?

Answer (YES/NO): NO